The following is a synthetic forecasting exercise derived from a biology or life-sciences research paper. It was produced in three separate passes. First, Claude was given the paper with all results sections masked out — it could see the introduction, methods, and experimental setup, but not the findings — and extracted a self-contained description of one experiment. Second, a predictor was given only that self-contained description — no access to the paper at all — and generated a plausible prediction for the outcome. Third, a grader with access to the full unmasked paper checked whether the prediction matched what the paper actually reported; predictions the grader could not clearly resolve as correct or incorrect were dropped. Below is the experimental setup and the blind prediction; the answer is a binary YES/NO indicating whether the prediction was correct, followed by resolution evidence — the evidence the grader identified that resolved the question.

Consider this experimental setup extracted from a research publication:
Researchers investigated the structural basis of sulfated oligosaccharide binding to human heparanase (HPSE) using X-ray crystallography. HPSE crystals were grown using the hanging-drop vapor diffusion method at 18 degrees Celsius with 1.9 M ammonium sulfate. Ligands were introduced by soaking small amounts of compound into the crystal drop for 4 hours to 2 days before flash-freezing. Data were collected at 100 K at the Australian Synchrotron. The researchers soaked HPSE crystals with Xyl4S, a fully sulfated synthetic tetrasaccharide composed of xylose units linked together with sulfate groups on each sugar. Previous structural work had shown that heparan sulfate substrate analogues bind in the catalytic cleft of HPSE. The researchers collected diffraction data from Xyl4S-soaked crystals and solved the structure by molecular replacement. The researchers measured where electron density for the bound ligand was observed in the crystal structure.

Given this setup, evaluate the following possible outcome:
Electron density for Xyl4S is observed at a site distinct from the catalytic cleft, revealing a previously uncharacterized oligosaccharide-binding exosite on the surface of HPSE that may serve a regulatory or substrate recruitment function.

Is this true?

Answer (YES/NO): NO